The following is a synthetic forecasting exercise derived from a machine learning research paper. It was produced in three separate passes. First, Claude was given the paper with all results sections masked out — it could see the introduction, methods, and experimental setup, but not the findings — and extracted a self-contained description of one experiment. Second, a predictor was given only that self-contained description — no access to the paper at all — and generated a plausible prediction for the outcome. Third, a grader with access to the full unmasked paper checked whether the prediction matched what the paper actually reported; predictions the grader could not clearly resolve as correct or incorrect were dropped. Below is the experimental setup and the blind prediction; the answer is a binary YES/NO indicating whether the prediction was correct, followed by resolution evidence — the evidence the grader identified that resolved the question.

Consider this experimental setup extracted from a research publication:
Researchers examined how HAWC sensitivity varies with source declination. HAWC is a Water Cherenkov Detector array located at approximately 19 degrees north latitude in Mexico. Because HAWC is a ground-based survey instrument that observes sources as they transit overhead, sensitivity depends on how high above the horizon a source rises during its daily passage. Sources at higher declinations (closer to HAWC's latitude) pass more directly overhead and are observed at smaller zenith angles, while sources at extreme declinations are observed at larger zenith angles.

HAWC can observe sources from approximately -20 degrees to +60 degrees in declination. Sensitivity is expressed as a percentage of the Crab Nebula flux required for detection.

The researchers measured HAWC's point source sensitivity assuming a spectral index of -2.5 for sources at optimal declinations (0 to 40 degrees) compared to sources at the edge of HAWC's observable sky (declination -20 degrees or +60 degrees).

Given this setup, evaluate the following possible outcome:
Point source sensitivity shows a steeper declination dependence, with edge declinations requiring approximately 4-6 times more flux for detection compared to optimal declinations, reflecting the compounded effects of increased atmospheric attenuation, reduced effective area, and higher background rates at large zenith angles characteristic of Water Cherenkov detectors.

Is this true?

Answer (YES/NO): YES